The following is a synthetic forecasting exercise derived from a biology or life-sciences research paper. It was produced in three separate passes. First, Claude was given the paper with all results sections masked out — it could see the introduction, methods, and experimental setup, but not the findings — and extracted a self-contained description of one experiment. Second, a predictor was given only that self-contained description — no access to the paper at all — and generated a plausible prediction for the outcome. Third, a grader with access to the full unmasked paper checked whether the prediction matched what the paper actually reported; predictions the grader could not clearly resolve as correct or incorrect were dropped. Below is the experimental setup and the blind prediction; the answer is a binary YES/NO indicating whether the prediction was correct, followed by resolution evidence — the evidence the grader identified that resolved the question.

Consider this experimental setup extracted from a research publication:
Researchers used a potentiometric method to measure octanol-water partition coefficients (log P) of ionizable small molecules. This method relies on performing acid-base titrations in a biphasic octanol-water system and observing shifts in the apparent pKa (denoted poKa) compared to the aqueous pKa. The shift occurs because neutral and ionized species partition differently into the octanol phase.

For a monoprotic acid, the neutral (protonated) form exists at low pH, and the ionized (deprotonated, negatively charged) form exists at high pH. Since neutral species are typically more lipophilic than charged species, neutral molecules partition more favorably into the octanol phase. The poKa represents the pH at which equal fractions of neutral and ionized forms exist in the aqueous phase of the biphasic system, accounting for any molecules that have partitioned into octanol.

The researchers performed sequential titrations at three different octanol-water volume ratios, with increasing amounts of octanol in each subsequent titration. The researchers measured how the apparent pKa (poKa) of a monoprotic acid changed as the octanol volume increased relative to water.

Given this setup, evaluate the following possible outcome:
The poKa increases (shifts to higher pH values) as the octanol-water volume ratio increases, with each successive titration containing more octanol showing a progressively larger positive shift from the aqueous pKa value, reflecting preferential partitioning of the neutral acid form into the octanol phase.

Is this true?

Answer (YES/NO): YES